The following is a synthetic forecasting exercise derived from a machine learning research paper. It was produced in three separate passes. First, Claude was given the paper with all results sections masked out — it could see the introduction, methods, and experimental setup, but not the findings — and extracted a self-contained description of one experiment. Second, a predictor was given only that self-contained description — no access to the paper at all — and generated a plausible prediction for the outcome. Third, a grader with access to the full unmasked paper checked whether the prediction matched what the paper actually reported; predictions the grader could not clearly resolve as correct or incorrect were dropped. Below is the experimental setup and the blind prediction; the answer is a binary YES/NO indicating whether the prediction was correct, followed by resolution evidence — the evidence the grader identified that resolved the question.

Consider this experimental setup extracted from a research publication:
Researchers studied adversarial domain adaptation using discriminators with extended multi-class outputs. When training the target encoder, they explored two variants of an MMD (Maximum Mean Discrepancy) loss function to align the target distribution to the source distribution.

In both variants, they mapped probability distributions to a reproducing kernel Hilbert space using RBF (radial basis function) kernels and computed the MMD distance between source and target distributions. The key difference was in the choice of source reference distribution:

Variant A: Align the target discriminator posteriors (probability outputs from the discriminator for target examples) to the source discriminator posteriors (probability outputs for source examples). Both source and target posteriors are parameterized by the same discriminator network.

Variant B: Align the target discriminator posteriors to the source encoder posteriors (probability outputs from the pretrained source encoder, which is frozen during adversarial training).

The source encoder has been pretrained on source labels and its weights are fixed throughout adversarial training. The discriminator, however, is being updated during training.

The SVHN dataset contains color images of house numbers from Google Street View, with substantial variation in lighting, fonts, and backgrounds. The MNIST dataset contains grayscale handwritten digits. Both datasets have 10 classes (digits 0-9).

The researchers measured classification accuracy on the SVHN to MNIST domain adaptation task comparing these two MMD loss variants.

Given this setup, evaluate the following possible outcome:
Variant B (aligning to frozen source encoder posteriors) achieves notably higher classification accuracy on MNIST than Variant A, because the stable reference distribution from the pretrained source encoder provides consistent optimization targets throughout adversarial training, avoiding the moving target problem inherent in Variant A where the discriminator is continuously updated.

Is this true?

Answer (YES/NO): YES